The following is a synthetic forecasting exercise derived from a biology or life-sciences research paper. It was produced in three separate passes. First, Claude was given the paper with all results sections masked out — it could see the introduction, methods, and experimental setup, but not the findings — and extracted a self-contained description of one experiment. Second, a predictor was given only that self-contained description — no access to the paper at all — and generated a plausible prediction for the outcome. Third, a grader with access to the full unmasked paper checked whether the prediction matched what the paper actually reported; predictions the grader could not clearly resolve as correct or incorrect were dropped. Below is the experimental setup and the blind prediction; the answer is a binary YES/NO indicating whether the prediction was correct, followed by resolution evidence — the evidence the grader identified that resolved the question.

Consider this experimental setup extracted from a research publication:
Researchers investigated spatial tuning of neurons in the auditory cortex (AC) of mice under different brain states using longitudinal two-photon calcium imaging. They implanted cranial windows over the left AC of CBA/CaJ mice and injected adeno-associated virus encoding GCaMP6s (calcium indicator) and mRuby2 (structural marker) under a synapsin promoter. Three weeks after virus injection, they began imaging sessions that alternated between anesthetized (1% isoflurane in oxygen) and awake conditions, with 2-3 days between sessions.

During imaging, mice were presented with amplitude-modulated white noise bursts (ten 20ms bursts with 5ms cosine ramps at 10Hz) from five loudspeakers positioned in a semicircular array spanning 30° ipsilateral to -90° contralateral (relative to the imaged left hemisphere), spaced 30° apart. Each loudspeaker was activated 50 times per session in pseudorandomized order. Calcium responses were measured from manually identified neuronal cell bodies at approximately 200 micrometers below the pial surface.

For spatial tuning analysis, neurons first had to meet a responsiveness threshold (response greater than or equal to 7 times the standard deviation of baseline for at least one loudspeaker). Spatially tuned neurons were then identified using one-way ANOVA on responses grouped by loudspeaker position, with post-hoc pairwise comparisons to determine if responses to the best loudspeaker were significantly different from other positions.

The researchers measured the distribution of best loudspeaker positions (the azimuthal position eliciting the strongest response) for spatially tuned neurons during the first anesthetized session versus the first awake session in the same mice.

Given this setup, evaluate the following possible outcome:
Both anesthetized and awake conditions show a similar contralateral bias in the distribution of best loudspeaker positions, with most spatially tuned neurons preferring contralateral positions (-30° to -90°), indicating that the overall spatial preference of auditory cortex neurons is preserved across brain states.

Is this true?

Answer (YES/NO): NO